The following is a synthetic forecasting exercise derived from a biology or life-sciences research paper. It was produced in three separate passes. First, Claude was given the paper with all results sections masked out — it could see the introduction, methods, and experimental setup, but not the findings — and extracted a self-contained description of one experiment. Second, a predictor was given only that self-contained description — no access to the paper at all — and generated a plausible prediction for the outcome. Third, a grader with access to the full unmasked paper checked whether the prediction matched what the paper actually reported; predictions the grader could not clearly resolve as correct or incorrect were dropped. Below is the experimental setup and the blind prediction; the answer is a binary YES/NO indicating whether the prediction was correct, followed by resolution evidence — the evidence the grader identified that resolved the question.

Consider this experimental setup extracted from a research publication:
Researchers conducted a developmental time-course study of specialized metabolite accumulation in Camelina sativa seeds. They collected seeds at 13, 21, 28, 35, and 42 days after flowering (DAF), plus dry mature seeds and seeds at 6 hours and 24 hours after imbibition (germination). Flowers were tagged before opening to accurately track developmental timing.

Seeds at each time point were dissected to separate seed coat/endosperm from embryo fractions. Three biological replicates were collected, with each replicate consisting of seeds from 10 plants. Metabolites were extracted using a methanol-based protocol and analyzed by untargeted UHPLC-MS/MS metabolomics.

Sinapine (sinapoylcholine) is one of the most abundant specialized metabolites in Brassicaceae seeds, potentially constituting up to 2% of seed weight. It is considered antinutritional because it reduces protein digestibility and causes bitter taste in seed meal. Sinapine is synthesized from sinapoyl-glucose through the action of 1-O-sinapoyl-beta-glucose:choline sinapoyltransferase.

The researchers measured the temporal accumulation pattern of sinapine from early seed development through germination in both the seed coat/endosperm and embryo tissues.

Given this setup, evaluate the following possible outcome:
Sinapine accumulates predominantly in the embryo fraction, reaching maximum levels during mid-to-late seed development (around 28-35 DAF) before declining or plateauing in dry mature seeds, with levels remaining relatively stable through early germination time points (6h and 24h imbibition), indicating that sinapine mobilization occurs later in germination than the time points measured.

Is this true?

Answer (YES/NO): NO